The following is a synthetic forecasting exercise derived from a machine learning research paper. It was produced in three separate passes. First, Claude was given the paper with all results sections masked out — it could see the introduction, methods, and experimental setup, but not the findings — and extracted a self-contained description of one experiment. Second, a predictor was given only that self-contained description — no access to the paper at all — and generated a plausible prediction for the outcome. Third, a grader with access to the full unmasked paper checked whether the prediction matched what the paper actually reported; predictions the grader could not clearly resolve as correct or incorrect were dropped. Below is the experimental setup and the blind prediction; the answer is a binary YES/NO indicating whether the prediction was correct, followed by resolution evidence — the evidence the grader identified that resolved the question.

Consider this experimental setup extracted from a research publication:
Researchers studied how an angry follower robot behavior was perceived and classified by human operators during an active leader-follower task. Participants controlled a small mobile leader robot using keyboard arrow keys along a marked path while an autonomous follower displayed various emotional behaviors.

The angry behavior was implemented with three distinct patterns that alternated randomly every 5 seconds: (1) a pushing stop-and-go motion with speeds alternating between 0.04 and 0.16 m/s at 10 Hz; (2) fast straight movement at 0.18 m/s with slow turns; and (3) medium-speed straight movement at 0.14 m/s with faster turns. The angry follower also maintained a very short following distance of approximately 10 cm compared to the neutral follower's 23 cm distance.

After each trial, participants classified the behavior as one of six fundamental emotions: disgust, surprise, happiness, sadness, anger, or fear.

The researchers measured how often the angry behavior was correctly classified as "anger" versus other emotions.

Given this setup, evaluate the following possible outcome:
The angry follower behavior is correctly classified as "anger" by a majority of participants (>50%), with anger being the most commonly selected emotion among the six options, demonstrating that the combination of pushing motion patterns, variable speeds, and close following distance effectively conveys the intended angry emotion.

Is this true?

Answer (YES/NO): YES